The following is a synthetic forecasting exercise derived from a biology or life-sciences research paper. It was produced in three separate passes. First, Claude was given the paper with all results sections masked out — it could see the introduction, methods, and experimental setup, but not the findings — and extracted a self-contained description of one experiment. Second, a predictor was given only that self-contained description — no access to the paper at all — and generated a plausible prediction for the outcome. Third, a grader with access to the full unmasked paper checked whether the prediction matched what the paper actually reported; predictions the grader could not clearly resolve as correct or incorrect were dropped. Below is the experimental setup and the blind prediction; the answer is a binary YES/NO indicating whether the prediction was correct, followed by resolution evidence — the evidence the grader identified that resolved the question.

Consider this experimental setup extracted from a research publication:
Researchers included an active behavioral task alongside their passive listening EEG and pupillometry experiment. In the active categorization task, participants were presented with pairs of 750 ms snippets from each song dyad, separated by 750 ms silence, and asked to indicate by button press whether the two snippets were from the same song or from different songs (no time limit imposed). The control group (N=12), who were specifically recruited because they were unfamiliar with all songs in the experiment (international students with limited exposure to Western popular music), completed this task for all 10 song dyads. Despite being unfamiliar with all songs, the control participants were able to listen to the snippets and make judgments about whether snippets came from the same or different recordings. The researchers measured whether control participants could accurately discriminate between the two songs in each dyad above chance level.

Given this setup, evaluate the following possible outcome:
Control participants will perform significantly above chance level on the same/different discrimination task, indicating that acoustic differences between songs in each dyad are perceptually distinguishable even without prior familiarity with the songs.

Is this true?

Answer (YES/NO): YES